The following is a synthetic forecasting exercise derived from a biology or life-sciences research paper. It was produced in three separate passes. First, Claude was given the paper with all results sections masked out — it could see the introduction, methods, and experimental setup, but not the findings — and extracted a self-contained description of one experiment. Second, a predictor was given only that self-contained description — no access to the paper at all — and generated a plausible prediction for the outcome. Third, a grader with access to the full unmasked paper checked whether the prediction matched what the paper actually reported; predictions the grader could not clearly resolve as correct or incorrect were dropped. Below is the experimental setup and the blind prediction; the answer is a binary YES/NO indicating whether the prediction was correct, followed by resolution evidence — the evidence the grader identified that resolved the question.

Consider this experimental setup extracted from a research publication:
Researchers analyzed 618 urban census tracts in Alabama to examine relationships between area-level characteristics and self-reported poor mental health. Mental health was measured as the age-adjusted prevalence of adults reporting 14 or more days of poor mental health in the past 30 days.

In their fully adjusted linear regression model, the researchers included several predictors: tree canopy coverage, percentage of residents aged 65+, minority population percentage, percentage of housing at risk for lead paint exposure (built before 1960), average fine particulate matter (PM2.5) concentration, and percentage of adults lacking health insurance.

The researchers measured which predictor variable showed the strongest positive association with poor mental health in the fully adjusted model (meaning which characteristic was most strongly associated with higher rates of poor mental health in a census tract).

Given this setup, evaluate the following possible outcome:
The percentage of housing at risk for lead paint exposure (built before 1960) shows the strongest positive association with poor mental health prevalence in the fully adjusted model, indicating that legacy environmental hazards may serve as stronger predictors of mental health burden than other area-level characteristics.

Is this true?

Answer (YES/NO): NO